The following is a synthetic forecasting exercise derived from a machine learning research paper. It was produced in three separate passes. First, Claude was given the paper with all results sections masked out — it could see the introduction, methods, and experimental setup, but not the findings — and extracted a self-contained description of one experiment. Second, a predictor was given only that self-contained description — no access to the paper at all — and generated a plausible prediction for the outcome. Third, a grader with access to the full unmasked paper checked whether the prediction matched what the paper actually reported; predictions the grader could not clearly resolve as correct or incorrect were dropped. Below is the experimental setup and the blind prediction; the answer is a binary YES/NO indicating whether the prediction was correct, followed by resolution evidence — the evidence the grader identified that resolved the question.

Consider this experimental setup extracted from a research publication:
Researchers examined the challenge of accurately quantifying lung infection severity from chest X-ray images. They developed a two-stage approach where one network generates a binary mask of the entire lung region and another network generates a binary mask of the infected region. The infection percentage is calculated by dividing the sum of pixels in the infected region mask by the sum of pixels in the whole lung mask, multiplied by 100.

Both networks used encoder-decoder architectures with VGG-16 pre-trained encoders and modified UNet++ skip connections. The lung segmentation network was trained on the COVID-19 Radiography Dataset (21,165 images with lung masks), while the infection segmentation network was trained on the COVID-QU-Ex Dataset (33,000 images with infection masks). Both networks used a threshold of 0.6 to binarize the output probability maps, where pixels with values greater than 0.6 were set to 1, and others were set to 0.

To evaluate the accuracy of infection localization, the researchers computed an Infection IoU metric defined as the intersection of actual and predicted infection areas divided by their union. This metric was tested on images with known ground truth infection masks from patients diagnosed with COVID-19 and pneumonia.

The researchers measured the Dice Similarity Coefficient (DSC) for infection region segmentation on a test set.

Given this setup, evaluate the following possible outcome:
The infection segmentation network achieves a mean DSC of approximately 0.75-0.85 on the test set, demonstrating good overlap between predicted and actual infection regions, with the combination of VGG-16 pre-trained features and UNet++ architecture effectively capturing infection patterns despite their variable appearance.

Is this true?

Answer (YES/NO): NO